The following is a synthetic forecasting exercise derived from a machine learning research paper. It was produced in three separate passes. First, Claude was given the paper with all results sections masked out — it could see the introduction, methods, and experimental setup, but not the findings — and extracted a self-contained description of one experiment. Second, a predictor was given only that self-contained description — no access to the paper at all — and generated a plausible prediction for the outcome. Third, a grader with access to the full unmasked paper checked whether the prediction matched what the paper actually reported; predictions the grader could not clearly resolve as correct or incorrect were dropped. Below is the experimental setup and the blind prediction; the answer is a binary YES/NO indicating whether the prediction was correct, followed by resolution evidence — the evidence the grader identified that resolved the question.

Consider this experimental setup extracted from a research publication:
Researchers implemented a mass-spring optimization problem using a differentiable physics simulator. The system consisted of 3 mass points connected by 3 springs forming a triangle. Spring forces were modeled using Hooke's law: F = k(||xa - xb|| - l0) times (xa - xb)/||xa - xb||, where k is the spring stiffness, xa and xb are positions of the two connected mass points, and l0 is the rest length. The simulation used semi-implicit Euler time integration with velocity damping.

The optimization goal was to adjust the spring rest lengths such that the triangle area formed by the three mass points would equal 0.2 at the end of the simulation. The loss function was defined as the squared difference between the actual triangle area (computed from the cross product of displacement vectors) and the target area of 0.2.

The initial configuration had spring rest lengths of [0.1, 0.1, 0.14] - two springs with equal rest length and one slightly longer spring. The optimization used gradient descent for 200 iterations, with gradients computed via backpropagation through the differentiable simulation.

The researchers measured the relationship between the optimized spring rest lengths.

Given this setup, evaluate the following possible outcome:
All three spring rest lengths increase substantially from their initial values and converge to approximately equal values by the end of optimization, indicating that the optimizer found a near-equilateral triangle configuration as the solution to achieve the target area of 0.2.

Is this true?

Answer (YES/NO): NO